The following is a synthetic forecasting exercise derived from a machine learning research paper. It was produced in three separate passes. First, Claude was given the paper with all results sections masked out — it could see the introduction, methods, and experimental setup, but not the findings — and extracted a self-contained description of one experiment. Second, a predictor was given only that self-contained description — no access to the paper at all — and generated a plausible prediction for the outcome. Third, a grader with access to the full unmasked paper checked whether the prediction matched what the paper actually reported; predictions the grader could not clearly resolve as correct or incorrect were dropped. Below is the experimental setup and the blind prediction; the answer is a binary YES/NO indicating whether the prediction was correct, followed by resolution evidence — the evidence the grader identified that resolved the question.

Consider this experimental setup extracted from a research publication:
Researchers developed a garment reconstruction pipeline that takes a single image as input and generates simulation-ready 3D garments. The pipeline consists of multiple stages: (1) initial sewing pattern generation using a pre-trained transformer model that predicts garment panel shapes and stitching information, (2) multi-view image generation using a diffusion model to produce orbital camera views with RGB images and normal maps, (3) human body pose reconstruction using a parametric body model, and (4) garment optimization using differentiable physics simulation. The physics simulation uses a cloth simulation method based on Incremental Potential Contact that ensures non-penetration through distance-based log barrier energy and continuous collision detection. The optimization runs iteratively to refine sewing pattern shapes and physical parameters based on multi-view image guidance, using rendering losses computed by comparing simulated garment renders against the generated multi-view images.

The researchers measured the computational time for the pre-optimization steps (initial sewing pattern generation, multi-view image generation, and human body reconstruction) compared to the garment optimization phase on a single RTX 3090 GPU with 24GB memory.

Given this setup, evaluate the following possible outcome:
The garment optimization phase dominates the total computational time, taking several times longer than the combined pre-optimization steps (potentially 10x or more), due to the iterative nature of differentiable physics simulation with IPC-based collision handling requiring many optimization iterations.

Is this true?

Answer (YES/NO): YES